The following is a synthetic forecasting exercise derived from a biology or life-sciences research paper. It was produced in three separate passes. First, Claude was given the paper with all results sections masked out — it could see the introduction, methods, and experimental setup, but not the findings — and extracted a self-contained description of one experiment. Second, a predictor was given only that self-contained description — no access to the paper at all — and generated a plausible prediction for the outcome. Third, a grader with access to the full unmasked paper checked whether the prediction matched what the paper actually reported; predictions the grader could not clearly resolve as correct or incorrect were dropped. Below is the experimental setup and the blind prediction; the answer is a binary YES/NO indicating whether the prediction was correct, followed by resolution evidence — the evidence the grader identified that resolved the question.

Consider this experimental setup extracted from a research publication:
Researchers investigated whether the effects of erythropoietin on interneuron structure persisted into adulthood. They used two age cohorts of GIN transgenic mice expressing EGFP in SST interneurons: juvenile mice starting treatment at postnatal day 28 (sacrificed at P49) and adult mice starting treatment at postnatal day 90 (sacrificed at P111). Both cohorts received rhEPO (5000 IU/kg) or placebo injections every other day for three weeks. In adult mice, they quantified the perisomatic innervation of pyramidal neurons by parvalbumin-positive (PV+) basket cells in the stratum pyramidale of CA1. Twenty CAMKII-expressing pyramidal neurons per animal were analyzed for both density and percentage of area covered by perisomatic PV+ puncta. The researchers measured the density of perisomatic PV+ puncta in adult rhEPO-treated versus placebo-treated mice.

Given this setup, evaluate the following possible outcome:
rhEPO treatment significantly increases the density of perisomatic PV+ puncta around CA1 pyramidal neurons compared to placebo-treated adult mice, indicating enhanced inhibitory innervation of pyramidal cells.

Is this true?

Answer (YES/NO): NO